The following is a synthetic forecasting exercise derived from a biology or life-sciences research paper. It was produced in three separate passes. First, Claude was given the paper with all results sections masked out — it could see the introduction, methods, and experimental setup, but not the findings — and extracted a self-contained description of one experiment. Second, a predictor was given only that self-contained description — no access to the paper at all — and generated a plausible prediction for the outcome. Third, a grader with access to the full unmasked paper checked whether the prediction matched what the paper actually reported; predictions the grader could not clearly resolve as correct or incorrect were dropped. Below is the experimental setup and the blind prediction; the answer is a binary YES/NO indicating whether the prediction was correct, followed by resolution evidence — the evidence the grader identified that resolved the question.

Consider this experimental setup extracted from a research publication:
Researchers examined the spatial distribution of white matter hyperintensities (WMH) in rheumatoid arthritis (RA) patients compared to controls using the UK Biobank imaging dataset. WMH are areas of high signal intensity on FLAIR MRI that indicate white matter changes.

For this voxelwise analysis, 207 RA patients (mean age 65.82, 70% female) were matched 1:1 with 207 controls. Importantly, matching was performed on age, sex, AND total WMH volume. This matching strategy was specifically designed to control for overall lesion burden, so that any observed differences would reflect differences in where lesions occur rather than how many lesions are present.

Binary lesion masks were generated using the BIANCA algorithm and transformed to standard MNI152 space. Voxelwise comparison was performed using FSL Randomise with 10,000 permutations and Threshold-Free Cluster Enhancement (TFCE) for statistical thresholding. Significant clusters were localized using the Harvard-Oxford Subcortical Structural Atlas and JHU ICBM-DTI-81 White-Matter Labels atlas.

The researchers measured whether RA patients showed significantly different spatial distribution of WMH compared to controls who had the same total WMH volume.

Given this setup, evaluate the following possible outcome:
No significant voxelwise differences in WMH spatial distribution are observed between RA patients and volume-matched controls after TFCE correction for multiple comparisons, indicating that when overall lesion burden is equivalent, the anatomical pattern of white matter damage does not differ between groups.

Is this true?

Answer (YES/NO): NO